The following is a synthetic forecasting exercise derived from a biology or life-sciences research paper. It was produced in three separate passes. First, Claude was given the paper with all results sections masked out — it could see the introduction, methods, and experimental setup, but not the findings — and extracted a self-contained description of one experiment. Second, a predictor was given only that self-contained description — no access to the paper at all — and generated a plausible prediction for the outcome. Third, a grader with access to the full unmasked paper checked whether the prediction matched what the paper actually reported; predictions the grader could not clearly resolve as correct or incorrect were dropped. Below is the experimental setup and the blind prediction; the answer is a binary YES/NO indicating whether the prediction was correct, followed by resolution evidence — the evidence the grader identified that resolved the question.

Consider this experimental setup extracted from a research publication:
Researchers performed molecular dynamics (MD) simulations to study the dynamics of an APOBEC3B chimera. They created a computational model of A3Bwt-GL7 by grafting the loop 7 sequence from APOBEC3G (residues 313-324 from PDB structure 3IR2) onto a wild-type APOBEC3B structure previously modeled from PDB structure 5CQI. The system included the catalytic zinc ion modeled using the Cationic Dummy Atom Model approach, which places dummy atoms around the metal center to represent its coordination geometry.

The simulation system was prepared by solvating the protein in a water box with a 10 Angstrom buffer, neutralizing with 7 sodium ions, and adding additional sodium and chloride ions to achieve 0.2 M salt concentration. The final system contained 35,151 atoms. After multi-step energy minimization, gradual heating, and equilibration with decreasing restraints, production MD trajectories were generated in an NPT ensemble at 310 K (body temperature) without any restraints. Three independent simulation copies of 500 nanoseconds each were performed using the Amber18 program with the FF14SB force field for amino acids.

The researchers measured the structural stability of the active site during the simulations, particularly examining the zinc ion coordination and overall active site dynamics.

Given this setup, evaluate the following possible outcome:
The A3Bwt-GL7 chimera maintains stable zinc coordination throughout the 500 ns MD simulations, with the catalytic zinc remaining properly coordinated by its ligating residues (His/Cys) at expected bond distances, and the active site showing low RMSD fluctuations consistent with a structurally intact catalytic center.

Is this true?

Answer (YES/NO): NO